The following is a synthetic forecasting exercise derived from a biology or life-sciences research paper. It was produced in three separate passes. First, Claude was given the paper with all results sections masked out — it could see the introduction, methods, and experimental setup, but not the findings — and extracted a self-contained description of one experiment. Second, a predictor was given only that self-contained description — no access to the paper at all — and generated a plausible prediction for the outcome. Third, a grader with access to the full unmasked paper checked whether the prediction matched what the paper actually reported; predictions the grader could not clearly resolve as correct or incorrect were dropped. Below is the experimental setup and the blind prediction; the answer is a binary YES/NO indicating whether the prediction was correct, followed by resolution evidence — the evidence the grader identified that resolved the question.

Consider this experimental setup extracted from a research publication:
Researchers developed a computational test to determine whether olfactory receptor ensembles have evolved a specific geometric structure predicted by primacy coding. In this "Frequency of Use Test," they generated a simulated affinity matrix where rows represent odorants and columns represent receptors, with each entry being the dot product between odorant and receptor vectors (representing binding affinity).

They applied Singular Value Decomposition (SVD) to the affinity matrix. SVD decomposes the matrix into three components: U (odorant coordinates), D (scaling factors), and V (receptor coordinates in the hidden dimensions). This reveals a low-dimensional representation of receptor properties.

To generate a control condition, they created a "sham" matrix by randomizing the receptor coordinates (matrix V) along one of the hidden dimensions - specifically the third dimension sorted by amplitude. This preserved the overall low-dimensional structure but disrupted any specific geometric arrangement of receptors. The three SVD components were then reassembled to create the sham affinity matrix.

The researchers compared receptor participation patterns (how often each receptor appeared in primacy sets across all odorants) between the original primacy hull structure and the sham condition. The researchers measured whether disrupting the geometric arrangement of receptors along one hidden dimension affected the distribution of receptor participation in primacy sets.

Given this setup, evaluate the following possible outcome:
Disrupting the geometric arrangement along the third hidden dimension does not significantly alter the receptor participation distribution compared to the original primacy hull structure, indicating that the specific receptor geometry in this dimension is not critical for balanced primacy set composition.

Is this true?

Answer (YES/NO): NO